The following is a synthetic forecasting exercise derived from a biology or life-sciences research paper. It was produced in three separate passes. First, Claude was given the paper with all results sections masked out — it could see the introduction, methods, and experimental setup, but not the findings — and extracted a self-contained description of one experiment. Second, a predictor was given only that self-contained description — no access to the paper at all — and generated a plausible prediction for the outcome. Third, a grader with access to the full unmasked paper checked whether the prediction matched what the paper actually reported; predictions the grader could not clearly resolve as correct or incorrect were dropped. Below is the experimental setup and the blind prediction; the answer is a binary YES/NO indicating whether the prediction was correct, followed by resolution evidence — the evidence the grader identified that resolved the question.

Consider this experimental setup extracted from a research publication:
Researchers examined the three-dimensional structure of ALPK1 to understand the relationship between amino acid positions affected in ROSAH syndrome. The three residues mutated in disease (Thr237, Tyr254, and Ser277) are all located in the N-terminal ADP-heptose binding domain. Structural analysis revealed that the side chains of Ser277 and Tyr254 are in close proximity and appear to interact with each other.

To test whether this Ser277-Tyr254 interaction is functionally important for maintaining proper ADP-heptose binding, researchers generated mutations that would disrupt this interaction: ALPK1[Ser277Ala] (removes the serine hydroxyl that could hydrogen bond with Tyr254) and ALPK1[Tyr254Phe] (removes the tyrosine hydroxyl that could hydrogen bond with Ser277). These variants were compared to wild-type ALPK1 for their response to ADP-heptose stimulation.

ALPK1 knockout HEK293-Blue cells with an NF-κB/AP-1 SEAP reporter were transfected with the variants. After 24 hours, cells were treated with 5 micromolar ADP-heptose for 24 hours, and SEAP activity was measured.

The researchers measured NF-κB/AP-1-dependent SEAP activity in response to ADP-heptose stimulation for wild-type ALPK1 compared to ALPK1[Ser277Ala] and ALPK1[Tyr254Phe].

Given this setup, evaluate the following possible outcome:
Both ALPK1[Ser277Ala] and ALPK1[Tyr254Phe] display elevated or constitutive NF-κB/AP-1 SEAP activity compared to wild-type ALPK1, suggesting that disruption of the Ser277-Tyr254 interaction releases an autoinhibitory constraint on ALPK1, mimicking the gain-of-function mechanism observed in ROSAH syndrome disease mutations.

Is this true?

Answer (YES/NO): NO